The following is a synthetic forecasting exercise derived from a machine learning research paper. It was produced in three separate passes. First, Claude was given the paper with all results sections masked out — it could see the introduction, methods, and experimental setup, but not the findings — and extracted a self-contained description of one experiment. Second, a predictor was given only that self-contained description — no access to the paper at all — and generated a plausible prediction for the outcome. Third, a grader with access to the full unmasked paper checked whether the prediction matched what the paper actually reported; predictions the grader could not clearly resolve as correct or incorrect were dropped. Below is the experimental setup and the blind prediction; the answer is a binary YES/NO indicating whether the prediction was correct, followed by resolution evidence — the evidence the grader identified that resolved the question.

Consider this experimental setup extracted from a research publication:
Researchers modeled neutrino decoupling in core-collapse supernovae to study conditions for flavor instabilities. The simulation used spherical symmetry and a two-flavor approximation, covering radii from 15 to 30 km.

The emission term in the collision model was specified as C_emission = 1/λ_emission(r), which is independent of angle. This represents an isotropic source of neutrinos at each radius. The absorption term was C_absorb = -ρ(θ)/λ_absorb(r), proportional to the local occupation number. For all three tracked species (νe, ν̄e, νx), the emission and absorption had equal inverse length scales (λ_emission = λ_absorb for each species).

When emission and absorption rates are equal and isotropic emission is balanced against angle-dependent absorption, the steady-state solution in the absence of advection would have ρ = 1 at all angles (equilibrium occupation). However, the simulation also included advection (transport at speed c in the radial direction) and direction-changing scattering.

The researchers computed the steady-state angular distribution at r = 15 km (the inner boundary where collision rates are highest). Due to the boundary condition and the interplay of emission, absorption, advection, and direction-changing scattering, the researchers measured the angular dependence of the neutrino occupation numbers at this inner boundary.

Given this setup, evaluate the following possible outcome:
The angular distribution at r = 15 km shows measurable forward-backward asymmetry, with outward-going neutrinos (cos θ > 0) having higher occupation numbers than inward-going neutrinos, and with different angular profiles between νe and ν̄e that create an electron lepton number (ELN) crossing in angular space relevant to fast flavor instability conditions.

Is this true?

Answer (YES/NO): NO